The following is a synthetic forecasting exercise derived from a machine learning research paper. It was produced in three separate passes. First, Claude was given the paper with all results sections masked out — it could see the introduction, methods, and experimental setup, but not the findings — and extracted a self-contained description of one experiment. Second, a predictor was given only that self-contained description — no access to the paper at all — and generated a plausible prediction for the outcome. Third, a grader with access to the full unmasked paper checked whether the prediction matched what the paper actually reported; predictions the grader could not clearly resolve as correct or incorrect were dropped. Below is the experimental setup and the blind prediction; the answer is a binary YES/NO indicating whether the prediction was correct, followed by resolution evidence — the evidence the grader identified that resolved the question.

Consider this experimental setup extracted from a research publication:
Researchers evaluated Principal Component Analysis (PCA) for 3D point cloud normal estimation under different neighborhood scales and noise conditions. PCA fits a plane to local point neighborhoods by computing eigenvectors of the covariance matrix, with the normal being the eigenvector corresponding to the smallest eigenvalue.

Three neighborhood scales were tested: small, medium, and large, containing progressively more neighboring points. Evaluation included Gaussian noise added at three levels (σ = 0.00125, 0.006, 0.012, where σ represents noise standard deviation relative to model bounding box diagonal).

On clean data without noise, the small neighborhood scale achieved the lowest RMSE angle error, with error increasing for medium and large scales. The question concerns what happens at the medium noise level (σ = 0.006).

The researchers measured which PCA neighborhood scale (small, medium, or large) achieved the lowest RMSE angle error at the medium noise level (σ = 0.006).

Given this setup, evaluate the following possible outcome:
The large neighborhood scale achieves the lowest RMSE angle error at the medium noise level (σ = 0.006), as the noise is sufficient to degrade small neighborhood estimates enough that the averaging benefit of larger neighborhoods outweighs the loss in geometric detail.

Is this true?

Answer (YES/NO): NO